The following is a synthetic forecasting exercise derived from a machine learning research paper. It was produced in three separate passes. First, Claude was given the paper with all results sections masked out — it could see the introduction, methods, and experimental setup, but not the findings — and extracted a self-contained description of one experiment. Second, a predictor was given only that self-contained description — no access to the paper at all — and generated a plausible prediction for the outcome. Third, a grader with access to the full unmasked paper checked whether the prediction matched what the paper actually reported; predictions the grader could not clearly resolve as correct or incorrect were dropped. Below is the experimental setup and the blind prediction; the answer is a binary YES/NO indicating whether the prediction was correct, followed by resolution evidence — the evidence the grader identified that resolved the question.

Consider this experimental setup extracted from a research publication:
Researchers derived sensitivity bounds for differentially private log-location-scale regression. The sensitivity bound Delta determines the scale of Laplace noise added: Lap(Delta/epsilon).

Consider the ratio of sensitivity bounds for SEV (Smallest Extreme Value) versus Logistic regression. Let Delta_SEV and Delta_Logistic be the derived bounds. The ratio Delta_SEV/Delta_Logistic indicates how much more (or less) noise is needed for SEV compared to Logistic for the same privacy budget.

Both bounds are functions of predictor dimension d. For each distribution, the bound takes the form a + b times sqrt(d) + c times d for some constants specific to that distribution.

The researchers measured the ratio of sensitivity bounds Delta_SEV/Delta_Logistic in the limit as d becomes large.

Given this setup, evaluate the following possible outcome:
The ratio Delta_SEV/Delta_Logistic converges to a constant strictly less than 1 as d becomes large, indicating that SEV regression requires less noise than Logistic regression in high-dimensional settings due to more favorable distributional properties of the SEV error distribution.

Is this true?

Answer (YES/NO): NO